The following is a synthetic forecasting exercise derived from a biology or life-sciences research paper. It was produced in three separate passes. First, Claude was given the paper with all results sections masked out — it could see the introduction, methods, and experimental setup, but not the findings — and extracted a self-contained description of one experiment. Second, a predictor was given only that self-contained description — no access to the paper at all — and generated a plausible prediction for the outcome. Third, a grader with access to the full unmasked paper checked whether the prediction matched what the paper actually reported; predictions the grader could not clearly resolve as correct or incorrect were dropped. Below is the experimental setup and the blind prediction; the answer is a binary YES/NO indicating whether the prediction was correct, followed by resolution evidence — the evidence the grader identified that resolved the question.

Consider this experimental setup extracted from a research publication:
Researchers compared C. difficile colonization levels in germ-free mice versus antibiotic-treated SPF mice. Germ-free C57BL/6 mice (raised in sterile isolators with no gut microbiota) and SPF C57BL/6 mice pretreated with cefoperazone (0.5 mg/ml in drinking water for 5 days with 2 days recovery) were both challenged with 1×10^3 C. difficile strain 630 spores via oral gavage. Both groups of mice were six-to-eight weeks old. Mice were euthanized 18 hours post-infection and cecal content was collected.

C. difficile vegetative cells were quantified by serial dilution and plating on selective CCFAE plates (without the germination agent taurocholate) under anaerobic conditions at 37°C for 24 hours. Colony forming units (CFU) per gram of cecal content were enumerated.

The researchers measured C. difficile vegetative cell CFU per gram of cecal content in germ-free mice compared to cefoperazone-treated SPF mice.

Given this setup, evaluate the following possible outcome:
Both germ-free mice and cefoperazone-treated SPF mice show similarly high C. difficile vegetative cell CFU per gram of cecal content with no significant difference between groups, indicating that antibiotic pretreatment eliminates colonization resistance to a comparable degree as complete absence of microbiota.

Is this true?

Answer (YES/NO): YES